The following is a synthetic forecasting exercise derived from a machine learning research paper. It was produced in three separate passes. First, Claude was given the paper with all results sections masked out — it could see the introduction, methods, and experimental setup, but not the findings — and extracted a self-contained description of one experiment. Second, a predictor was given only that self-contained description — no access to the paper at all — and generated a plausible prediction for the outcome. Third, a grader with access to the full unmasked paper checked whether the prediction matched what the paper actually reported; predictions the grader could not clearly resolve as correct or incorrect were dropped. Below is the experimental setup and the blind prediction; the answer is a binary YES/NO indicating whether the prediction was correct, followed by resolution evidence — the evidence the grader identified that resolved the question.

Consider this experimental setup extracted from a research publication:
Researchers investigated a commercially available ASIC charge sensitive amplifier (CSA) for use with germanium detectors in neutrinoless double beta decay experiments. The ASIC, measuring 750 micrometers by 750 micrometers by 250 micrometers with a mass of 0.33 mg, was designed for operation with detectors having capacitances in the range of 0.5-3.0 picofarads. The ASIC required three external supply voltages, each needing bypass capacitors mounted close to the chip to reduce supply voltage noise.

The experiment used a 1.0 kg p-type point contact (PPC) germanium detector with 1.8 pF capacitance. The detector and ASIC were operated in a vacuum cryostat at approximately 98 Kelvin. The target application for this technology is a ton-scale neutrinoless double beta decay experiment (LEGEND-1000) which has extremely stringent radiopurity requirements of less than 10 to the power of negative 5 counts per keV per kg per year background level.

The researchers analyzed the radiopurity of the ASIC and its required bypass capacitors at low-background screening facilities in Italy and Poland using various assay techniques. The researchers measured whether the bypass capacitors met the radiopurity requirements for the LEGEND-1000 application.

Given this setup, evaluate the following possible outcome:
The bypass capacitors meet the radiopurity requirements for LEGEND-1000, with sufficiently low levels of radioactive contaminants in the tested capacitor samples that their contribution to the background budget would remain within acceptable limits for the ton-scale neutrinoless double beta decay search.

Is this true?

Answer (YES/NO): NO